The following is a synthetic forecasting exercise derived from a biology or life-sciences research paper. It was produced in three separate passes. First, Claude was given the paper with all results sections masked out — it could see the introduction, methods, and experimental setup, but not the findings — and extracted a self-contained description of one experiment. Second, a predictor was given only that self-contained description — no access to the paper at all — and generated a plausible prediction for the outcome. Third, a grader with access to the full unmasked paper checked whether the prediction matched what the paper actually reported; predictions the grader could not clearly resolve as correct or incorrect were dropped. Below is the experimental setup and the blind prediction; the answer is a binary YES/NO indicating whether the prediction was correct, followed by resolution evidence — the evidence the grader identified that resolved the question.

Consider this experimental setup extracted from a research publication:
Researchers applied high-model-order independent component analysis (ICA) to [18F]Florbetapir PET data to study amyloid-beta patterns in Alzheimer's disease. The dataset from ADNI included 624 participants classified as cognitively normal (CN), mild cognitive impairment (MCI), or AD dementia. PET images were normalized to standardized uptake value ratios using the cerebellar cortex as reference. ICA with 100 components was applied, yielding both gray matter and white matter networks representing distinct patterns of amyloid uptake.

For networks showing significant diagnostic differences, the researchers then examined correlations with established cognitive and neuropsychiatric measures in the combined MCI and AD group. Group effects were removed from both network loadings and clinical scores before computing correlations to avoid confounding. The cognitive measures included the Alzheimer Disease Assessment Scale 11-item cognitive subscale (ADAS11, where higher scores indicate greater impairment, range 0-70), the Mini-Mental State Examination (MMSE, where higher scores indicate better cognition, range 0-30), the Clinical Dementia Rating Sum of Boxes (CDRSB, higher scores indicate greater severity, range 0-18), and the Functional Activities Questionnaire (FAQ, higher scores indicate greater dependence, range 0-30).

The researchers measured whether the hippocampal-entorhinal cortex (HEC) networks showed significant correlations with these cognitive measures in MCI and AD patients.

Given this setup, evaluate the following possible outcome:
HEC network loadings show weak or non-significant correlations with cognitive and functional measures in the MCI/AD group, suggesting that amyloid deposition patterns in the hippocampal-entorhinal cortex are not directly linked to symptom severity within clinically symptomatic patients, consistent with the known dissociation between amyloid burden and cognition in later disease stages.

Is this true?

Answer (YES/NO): NO